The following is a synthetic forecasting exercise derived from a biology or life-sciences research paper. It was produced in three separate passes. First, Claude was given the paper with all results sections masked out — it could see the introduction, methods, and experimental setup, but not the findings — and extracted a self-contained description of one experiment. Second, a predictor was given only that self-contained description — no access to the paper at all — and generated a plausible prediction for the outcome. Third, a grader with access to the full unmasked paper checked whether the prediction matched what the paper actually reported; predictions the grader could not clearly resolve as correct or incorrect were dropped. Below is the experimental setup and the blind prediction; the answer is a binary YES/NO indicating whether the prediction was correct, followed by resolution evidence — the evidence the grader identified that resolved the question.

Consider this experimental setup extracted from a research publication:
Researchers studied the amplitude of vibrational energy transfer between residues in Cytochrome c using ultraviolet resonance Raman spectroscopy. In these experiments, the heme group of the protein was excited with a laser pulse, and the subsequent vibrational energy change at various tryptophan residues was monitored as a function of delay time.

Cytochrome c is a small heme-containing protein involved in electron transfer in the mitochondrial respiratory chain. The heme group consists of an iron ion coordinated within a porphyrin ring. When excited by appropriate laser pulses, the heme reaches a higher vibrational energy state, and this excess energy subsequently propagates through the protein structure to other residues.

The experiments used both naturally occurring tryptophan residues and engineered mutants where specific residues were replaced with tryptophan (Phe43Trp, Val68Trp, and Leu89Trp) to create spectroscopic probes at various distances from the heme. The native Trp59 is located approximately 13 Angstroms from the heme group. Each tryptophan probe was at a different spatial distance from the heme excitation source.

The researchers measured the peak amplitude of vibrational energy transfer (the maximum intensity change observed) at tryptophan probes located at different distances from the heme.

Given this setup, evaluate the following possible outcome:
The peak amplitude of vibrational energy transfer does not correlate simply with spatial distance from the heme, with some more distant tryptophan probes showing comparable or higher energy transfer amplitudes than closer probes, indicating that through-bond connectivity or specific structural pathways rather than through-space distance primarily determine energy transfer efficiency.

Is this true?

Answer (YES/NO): NO